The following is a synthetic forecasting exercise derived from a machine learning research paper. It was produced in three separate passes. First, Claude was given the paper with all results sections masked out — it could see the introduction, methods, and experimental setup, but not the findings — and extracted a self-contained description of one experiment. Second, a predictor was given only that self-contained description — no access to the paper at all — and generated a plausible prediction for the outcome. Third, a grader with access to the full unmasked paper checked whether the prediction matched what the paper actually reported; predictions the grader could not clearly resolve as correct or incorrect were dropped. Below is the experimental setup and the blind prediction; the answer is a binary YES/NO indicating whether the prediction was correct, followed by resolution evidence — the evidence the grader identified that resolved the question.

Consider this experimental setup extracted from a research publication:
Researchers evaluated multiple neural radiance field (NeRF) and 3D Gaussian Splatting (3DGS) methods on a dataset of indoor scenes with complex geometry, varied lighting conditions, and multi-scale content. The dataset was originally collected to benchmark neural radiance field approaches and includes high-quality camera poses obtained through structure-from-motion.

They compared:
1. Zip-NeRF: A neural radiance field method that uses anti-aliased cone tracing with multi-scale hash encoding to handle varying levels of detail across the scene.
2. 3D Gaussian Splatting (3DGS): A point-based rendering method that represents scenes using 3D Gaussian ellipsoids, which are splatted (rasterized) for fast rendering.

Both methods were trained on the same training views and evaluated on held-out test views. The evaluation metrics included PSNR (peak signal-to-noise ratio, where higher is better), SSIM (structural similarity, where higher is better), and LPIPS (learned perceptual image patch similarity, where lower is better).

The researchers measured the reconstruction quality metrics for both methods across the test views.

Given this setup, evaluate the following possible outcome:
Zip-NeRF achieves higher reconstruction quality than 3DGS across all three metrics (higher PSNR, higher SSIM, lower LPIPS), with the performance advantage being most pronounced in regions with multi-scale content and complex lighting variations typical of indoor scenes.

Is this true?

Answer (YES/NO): NO